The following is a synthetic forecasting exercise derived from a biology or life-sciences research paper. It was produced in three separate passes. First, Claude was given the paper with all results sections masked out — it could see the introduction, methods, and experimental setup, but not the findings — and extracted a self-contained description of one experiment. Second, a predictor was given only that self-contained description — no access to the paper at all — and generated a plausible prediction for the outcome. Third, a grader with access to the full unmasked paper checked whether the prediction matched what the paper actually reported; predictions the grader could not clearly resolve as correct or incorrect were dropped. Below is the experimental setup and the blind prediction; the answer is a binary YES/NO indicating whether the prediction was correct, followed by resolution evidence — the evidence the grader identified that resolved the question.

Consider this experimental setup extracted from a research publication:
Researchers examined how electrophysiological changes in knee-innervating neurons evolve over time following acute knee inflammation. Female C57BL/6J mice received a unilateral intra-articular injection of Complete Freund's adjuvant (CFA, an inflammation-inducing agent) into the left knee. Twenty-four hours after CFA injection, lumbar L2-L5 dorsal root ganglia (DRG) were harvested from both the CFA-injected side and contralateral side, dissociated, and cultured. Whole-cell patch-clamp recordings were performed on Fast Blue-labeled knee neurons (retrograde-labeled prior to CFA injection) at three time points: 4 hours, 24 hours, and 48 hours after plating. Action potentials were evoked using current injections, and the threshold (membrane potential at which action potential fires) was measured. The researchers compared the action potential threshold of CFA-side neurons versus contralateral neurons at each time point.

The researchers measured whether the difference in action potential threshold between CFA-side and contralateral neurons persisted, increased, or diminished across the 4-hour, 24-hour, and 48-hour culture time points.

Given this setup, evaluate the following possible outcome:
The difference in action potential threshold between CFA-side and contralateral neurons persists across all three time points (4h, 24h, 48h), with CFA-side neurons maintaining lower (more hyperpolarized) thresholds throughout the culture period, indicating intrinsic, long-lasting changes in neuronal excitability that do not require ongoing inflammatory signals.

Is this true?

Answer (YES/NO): NO